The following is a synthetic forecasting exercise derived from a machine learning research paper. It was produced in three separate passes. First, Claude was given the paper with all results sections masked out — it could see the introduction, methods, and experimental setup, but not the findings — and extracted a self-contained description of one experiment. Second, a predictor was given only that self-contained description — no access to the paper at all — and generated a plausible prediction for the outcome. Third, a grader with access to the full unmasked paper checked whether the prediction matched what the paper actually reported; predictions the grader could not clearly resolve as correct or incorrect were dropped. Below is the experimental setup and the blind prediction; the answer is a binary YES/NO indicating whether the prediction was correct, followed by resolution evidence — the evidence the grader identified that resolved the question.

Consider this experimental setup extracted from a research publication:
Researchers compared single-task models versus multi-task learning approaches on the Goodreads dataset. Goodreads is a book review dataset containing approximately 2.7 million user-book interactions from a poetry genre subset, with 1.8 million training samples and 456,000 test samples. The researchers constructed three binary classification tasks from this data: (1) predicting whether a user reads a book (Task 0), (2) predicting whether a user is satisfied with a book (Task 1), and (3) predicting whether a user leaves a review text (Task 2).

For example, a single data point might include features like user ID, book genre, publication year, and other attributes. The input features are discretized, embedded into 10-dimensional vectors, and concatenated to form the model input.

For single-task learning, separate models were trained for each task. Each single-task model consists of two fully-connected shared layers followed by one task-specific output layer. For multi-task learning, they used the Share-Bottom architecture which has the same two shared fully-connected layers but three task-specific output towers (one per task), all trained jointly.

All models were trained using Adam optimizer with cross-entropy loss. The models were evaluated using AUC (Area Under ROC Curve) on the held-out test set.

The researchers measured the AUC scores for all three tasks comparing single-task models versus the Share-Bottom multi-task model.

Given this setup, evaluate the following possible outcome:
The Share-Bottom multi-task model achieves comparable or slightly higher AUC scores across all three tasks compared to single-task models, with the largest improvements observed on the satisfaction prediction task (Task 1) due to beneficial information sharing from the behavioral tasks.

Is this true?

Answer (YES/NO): NO